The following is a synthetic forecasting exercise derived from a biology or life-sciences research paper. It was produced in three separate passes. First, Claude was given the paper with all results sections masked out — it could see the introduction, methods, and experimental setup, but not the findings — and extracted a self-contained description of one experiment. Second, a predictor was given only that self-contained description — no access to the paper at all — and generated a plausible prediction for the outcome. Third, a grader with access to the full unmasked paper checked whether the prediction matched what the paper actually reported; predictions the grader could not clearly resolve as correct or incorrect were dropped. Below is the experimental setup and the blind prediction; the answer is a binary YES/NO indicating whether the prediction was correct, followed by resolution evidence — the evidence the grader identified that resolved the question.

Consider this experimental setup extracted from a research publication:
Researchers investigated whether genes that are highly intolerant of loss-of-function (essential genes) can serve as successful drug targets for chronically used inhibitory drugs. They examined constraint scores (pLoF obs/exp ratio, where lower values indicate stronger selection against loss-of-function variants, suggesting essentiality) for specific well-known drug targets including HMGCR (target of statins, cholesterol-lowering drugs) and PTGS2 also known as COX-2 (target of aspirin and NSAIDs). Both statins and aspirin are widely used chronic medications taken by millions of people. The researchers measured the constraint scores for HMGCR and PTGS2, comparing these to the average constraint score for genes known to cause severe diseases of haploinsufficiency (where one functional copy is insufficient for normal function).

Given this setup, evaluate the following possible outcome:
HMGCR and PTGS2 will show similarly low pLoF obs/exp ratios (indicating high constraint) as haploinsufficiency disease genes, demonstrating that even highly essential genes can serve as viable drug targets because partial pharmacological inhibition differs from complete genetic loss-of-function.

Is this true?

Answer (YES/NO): YES